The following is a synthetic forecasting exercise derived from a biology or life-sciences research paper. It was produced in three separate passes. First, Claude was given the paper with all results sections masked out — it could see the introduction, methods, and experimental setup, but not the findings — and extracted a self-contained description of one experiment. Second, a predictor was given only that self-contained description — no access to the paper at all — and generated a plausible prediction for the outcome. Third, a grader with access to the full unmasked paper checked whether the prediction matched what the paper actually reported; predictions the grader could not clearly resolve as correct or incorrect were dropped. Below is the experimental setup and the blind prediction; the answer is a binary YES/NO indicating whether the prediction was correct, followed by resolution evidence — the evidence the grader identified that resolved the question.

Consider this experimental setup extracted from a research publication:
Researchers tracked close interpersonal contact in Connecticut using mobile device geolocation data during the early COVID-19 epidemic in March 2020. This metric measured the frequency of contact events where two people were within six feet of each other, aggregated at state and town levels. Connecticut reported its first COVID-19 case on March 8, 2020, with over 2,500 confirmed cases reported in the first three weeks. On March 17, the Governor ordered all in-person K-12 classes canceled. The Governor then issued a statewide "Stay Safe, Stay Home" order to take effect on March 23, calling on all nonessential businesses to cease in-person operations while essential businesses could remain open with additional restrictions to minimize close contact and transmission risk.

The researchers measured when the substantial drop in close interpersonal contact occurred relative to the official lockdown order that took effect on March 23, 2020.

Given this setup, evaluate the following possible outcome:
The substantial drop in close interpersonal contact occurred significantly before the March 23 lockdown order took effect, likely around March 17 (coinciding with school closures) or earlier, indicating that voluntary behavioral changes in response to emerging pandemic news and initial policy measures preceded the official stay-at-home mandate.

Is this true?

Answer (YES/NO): YES